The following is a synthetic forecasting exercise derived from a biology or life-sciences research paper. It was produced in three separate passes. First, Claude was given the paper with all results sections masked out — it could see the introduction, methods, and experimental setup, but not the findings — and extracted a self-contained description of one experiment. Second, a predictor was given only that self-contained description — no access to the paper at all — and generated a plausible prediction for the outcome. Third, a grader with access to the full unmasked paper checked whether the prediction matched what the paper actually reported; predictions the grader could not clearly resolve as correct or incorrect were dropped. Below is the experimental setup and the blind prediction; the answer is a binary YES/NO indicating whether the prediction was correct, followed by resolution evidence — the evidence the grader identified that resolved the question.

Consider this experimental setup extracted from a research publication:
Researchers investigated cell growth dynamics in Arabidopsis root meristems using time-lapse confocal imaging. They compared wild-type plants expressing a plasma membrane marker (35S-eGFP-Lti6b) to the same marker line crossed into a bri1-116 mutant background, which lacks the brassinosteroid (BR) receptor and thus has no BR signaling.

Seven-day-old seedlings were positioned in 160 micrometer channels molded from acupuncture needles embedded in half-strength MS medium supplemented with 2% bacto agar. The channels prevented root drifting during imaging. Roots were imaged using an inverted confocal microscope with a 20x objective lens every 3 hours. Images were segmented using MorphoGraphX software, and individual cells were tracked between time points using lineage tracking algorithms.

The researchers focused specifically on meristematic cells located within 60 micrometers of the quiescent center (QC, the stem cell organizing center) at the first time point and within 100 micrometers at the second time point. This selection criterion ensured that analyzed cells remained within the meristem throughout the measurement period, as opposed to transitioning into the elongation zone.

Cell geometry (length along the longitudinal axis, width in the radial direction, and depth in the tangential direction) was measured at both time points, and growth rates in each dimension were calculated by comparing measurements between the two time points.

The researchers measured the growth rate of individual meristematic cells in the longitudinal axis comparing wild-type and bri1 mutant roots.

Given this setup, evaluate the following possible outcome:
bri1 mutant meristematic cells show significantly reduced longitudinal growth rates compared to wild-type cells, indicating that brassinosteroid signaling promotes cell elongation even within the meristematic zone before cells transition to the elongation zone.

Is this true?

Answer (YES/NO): YES